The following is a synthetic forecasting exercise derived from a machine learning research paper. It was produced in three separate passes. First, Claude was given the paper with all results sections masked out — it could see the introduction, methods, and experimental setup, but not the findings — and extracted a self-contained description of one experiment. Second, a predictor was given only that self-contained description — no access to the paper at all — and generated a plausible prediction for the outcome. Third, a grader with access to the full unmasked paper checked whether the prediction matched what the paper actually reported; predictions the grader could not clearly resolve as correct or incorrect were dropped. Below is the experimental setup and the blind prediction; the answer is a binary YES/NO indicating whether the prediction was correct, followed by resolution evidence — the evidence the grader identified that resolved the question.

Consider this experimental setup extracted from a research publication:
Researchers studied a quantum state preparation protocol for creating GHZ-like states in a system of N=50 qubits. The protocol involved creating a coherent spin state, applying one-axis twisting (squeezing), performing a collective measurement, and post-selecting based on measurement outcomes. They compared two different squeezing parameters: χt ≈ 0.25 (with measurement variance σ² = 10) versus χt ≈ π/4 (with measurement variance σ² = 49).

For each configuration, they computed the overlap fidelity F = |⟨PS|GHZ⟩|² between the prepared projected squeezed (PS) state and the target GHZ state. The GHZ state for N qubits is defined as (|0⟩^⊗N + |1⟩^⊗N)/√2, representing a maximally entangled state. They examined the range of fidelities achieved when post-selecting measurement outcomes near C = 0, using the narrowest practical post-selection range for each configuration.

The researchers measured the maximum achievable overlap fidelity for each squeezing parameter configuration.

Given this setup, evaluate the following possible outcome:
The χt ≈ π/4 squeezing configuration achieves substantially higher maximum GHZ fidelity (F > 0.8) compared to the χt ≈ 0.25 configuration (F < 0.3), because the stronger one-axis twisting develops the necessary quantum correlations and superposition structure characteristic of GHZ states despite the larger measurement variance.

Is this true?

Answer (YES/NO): NO